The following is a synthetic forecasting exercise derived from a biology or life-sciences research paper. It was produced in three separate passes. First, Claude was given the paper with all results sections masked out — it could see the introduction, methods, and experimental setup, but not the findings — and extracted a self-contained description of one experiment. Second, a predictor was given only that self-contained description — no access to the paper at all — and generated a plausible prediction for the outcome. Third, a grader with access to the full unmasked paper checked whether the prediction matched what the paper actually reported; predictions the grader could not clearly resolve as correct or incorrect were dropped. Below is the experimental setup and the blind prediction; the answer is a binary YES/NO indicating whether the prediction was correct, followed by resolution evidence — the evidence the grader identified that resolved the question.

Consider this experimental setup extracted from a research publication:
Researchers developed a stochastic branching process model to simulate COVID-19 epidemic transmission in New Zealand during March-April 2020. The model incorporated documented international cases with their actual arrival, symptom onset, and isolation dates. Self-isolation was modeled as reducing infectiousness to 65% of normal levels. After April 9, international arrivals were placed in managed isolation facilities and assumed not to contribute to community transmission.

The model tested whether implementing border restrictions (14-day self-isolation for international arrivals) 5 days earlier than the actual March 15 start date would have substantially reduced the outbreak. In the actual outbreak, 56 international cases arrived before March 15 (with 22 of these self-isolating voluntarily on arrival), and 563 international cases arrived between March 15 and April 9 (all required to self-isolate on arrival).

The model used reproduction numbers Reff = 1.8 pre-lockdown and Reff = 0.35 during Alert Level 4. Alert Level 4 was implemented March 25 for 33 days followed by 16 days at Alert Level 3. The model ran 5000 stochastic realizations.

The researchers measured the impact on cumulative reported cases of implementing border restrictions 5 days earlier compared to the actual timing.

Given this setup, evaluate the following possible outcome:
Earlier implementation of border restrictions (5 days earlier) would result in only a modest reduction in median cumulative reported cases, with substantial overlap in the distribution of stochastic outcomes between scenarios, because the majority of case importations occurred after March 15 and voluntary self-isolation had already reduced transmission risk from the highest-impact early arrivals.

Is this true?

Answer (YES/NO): YES